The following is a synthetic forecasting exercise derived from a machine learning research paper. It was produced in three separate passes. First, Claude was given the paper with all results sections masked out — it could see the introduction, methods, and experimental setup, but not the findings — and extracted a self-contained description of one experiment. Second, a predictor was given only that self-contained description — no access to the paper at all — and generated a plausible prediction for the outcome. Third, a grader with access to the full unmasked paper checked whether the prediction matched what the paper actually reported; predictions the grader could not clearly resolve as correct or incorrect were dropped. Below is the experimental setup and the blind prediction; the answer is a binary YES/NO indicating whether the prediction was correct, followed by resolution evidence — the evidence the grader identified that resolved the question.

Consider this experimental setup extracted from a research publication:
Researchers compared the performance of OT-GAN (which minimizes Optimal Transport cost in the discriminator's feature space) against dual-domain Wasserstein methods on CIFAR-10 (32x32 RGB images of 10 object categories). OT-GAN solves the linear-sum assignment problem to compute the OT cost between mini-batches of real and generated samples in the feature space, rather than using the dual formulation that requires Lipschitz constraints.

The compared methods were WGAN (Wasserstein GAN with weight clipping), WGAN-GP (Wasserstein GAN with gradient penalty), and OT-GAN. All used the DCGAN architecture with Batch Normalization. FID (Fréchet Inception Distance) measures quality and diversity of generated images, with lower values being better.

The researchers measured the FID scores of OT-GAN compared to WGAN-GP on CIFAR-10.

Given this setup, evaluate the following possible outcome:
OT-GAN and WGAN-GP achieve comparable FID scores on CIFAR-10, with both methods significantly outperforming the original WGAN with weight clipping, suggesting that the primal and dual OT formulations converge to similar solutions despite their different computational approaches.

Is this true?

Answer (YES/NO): NO